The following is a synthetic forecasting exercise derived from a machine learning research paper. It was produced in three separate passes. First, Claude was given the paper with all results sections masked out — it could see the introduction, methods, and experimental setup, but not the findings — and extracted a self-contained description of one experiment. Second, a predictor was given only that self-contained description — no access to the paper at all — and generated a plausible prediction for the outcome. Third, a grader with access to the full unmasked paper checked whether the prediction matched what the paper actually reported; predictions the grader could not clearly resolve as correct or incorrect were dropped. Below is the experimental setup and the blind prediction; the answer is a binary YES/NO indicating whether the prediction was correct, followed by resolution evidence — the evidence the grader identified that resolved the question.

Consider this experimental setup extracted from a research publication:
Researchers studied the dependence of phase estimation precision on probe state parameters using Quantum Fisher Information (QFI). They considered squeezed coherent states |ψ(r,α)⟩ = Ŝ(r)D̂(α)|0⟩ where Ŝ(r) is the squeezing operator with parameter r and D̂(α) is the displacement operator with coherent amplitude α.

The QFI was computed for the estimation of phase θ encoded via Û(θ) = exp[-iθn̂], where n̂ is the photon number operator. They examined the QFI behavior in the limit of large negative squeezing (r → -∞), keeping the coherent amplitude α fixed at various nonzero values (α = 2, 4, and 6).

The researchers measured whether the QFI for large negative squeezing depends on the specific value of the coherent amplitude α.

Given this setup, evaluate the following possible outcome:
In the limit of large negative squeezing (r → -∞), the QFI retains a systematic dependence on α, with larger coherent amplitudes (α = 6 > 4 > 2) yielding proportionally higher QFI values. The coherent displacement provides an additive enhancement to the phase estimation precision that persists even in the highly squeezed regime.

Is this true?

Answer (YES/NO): NO